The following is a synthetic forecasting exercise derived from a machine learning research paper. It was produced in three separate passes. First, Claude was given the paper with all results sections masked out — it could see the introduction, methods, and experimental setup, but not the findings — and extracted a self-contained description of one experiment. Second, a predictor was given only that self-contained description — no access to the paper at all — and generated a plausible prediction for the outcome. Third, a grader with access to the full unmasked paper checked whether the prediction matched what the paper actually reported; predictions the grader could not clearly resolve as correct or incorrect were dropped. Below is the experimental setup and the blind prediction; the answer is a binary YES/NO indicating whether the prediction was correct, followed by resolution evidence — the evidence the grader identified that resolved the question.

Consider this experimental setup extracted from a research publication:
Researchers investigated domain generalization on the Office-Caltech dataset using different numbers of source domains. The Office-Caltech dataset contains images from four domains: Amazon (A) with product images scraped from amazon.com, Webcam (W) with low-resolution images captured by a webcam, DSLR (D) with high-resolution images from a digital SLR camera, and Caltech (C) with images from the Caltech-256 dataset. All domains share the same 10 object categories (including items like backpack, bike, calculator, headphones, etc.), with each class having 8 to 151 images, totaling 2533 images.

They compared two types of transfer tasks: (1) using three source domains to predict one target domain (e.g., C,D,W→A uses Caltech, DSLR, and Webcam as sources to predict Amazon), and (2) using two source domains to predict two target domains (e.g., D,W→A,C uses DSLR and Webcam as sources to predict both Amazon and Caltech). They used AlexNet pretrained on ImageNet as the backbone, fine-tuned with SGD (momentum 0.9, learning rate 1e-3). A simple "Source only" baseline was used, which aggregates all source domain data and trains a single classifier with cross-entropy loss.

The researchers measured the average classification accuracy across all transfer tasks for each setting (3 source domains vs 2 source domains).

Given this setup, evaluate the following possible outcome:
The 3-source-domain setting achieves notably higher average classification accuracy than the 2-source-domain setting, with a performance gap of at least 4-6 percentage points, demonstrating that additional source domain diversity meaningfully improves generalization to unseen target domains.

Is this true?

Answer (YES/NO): YES